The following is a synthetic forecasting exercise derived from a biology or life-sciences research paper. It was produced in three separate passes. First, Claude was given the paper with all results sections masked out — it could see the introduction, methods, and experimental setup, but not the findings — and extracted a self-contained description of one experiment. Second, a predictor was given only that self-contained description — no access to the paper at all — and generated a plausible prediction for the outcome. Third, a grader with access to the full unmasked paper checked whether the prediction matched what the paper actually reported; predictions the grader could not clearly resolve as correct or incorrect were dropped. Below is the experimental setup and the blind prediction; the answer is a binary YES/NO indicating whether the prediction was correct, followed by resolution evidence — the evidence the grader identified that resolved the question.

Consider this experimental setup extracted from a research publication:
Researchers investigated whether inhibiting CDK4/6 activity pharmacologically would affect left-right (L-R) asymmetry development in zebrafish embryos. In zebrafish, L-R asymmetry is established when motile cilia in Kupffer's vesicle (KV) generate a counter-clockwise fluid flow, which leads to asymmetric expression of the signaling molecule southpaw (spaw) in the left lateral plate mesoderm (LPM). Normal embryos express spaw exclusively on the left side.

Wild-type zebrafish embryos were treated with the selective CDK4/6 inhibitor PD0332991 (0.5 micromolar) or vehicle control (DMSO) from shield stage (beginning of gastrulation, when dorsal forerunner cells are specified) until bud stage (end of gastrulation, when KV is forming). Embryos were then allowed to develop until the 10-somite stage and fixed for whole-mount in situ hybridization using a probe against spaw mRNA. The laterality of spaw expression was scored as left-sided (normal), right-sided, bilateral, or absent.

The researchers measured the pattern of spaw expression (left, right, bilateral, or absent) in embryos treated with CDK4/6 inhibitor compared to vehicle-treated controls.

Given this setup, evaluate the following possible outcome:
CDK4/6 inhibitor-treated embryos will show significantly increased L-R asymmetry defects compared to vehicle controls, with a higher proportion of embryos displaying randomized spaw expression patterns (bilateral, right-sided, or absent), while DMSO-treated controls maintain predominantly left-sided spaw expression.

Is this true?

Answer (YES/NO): YES